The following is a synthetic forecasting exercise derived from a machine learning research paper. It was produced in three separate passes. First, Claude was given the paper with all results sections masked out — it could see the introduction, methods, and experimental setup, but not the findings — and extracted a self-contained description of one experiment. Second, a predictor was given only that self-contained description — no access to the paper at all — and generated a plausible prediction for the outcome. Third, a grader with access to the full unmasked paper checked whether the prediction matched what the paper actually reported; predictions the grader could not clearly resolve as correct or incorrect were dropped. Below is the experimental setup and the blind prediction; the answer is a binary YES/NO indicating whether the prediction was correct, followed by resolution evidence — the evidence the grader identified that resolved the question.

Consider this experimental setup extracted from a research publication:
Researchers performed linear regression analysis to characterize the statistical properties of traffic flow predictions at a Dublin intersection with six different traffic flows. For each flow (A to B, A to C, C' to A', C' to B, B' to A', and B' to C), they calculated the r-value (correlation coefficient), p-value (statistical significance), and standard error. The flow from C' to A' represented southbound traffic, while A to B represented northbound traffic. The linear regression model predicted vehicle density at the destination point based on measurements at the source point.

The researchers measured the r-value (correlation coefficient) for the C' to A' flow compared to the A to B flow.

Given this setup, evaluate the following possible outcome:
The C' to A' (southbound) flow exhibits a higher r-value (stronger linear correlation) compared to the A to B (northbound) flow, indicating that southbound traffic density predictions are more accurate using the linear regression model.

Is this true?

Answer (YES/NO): YES